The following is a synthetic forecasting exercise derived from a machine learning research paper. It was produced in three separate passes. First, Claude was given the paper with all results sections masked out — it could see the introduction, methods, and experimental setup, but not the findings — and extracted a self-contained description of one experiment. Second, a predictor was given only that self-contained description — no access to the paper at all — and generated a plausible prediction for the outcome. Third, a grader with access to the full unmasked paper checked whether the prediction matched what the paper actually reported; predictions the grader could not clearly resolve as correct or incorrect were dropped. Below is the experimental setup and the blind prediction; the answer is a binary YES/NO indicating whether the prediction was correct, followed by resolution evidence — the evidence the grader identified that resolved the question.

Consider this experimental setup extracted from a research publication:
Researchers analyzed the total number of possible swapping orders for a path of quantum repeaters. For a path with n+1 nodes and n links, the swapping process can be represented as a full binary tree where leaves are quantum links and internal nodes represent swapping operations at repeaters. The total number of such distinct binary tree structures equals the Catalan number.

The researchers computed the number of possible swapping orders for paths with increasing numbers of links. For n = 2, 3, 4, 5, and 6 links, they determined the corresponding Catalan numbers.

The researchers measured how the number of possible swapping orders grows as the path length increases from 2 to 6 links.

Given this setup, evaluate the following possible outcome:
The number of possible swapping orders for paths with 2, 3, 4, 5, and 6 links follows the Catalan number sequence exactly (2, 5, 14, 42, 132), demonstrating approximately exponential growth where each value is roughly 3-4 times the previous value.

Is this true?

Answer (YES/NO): NO